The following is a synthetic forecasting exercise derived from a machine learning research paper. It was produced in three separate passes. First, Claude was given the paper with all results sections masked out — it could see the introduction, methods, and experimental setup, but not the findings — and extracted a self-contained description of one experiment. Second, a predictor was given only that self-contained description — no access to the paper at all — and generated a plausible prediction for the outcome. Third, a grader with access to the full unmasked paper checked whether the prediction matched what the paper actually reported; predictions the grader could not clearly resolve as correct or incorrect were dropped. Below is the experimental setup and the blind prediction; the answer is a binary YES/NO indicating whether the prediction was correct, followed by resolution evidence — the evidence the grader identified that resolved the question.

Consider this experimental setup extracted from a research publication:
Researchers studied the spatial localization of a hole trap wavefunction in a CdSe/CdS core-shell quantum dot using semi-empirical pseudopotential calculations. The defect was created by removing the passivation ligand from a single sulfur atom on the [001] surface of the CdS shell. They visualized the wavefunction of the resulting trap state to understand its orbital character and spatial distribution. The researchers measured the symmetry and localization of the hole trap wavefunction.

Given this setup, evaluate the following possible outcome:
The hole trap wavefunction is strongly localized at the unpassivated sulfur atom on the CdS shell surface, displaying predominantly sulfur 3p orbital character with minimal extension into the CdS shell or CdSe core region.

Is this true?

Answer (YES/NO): NO